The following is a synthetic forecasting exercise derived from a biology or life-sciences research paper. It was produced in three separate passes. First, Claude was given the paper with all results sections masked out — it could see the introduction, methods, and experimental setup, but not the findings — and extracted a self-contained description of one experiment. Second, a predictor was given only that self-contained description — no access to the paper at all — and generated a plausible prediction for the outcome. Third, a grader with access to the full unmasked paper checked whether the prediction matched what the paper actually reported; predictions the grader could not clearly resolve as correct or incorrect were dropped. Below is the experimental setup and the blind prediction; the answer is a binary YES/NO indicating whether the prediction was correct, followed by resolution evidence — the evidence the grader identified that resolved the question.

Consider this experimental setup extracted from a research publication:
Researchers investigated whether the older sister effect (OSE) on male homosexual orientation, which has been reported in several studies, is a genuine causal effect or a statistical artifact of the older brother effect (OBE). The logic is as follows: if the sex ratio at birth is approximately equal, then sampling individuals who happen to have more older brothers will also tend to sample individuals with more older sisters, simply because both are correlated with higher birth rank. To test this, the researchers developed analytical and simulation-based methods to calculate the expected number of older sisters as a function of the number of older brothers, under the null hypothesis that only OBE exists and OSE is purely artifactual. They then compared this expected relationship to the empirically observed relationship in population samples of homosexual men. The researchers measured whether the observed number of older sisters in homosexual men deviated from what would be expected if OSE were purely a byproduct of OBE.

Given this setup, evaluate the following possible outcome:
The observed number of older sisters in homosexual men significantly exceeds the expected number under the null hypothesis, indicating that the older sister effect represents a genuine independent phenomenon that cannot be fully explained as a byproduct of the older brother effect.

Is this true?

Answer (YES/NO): NO